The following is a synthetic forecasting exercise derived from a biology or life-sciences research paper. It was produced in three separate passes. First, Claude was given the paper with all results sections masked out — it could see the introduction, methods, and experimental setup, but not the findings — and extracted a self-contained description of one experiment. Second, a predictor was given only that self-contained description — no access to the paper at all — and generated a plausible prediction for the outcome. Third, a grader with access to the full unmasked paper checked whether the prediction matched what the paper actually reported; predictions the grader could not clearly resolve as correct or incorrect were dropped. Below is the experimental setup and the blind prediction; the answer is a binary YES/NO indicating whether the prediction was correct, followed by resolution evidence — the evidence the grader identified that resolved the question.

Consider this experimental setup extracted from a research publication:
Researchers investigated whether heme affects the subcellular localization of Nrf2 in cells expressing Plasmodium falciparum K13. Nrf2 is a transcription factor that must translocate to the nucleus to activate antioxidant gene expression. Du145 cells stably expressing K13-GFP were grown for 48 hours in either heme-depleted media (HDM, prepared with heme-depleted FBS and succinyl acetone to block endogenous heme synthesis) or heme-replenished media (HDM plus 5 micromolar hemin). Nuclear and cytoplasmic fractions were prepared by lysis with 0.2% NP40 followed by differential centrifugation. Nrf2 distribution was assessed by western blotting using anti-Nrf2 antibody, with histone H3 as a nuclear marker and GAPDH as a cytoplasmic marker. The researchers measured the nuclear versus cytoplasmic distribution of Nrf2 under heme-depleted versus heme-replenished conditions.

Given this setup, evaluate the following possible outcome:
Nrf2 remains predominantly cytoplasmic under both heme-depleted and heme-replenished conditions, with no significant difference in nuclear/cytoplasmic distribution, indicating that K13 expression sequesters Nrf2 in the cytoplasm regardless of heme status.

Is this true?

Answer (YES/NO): NO